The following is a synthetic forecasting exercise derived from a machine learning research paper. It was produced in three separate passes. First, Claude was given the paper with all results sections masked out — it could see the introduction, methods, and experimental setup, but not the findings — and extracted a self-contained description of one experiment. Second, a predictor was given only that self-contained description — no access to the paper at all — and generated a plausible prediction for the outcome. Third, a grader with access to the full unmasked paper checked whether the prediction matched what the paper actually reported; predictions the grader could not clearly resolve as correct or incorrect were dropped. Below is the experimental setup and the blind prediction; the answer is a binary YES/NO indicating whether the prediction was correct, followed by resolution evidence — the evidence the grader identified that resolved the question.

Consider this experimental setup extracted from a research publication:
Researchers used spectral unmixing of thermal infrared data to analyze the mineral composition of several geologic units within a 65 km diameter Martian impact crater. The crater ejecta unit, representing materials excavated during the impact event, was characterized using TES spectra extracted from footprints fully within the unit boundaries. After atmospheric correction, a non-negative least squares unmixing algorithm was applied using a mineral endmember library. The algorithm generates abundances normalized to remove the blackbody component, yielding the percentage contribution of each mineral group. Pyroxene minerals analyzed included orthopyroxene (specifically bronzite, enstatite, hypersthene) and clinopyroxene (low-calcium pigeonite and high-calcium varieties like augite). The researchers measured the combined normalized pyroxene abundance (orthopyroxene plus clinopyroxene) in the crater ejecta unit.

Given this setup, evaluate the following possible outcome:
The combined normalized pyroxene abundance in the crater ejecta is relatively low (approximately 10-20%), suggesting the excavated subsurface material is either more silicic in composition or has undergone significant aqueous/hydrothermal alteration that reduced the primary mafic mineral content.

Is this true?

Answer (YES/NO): NO